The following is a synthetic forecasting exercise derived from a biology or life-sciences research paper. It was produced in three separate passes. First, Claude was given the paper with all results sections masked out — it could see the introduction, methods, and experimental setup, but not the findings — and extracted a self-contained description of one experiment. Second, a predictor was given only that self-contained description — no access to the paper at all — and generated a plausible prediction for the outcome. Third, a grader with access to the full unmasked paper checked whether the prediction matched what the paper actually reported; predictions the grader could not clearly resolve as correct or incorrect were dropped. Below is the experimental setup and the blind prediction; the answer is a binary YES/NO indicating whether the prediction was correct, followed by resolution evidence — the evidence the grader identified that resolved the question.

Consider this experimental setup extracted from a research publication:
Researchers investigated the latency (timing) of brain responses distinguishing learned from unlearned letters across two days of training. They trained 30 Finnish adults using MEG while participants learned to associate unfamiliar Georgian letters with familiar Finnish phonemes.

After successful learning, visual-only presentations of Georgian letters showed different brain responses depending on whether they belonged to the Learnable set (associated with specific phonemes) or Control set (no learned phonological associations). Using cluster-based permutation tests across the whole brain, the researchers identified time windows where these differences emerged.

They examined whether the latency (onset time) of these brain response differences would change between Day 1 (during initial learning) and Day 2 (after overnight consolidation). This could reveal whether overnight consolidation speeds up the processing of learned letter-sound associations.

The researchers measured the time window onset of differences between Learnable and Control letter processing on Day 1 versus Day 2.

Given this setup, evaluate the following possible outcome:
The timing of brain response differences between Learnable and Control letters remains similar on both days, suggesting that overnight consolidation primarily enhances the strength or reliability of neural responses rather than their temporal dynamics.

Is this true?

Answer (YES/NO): NO